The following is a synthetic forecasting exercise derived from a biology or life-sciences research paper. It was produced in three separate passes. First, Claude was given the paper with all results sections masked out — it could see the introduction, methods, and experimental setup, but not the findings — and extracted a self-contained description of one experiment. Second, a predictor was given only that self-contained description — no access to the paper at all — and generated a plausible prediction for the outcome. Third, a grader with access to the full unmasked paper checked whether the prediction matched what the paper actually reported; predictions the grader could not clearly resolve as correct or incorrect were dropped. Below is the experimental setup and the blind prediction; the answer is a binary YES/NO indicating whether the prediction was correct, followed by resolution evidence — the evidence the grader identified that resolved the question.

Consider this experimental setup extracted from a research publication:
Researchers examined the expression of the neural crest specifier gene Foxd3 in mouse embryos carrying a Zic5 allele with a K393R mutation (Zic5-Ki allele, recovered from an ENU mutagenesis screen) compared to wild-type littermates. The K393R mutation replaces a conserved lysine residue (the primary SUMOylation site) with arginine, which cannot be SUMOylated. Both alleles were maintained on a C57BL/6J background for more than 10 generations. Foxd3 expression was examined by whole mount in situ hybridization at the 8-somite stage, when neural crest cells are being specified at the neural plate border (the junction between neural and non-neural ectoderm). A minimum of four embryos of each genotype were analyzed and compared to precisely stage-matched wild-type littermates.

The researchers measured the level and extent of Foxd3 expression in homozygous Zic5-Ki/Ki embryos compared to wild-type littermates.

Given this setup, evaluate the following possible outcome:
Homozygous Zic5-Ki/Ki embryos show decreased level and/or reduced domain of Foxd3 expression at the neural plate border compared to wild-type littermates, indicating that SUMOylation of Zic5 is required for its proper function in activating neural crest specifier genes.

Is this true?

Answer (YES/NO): YES